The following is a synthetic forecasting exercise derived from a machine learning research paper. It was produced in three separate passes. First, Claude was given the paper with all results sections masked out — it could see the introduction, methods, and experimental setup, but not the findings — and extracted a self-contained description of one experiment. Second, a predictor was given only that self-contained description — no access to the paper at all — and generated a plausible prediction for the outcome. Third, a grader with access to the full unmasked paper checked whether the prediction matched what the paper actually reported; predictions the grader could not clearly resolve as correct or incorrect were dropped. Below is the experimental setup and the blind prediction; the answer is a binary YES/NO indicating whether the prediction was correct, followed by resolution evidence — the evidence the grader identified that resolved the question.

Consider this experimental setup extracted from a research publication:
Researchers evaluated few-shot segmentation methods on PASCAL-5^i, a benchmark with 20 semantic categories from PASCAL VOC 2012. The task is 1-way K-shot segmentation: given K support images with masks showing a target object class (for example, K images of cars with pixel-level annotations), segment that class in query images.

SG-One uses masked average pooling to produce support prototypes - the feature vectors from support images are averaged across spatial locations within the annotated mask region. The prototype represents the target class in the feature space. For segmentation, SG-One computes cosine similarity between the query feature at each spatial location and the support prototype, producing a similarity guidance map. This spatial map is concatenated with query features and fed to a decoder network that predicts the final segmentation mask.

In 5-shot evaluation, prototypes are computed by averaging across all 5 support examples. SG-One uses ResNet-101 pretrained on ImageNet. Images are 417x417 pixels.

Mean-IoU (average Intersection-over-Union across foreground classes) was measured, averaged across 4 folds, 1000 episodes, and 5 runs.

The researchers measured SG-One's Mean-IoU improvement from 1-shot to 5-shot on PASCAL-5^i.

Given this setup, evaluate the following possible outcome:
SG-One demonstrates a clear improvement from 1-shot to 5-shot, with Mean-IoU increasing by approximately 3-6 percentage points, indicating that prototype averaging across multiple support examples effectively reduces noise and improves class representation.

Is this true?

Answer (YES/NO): NO